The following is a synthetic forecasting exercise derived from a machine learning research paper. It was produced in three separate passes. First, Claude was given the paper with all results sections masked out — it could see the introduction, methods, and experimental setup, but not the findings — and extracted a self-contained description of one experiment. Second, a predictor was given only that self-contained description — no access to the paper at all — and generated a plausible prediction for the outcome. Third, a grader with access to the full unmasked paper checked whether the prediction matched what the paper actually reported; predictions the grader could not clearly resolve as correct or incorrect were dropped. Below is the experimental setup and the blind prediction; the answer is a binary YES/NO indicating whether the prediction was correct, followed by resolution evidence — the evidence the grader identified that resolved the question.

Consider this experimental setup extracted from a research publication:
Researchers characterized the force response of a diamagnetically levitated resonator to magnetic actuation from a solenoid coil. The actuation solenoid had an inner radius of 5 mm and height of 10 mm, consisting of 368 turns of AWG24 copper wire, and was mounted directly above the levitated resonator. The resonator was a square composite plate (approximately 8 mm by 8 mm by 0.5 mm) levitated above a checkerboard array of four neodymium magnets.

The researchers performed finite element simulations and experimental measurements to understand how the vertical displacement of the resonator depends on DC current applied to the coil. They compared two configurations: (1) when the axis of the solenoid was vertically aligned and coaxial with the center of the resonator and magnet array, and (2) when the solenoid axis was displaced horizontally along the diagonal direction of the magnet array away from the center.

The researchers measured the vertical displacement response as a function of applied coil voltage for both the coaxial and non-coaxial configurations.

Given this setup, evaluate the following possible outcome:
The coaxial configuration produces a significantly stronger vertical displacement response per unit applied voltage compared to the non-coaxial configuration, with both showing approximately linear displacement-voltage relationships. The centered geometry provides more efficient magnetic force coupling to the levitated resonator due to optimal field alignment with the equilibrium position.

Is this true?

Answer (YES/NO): NO